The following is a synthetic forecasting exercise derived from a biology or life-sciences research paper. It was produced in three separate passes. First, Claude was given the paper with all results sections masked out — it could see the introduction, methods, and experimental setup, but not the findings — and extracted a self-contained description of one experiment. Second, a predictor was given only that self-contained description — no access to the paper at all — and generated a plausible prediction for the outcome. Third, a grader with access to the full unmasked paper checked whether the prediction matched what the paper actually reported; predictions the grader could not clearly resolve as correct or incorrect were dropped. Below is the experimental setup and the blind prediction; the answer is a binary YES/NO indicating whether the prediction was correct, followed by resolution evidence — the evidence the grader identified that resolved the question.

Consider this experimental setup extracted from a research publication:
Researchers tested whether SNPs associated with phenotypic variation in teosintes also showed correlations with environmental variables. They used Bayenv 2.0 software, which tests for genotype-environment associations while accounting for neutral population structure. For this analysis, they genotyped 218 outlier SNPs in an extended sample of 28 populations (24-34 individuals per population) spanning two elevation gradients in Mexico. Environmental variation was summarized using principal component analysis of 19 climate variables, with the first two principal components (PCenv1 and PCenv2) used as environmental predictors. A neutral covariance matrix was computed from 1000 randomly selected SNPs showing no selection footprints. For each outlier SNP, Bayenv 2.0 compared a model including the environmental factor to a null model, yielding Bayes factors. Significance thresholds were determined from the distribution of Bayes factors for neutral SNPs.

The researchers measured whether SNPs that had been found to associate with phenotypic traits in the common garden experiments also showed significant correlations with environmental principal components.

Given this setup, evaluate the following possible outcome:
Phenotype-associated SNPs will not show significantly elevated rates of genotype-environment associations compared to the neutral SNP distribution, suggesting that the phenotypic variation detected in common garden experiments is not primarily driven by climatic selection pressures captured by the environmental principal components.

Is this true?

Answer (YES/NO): NO